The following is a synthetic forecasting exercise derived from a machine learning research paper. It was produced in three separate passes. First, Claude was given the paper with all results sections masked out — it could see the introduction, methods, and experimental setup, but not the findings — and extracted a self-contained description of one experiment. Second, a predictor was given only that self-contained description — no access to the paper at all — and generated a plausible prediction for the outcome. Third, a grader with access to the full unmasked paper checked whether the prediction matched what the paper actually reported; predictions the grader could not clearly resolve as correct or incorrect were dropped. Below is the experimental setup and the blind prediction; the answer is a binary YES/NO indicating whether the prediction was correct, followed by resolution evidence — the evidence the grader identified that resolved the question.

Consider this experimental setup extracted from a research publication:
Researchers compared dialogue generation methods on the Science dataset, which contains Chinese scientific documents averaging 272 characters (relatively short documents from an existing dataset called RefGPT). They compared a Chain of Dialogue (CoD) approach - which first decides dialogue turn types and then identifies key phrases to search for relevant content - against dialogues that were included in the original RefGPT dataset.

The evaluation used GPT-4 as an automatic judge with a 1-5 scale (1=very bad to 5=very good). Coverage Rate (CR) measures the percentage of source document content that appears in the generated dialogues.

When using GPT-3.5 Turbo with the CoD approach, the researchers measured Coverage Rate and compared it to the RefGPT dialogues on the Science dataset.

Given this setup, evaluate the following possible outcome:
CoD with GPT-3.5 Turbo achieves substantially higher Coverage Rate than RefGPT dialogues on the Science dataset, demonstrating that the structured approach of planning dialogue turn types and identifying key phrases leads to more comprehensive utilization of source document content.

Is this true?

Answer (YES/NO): NO